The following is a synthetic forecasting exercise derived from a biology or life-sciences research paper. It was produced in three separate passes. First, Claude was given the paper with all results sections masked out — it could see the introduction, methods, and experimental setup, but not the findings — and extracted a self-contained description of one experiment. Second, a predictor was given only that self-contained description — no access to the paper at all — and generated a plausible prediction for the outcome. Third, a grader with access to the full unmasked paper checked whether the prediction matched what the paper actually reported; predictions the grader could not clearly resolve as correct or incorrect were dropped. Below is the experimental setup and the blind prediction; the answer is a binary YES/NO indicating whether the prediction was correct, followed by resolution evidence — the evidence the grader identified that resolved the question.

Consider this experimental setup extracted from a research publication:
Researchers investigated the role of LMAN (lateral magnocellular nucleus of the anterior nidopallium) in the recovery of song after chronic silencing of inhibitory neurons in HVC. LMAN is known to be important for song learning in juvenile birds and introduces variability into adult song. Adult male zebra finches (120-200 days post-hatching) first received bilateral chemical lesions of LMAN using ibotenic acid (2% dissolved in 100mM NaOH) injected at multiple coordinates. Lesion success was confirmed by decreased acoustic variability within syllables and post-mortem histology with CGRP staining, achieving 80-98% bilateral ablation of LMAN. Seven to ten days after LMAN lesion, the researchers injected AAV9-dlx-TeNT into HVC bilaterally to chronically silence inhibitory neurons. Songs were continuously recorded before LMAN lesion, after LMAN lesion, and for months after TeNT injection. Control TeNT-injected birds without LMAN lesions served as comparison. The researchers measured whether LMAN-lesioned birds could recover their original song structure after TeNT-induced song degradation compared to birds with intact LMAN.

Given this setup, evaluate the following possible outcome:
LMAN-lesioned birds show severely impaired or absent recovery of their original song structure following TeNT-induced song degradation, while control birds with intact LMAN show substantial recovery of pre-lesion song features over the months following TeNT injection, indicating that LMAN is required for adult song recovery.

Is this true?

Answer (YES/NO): NO